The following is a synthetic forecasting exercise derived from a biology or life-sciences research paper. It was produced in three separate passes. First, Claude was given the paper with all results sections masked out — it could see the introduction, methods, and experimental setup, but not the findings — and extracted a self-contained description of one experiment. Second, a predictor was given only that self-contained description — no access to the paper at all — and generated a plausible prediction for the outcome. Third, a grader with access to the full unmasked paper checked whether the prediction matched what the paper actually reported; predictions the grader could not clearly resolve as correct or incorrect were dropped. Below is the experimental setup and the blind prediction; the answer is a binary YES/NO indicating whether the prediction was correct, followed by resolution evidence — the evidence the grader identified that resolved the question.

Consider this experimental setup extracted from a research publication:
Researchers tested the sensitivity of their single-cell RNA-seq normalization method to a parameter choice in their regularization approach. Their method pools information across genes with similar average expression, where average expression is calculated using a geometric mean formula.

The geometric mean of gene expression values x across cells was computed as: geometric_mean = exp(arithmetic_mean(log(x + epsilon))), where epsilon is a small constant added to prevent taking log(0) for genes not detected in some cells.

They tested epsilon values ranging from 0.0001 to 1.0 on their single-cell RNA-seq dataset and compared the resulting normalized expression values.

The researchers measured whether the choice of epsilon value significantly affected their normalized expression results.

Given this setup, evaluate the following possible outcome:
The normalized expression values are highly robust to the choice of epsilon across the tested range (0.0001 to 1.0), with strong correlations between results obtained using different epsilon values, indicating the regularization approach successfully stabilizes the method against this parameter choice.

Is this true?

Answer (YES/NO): YES